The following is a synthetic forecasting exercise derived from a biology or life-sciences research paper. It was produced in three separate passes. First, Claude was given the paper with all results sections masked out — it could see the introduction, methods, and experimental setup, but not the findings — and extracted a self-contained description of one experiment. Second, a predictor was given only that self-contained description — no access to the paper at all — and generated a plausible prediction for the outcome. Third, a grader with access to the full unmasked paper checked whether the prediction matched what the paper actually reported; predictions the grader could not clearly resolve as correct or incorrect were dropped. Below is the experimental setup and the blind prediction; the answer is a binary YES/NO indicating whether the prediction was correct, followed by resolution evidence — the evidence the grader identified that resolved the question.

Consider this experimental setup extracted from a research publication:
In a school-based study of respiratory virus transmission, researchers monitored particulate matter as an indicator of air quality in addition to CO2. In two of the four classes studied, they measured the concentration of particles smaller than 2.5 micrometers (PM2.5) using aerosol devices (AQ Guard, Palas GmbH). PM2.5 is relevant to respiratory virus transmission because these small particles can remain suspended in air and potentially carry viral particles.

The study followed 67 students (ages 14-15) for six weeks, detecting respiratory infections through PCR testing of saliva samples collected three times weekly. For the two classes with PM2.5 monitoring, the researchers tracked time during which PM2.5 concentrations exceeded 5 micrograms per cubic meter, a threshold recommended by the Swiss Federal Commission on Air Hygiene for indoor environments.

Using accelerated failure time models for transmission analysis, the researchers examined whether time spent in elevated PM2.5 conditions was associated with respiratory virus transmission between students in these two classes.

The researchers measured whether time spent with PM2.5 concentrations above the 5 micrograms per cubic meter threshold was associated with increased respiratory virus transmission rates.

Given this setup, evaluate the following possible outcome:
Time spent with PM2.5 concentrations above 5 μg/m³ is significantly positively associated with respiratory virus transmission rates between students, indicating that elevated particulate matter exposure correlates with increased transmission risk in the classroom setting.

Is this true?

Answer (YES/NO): YES